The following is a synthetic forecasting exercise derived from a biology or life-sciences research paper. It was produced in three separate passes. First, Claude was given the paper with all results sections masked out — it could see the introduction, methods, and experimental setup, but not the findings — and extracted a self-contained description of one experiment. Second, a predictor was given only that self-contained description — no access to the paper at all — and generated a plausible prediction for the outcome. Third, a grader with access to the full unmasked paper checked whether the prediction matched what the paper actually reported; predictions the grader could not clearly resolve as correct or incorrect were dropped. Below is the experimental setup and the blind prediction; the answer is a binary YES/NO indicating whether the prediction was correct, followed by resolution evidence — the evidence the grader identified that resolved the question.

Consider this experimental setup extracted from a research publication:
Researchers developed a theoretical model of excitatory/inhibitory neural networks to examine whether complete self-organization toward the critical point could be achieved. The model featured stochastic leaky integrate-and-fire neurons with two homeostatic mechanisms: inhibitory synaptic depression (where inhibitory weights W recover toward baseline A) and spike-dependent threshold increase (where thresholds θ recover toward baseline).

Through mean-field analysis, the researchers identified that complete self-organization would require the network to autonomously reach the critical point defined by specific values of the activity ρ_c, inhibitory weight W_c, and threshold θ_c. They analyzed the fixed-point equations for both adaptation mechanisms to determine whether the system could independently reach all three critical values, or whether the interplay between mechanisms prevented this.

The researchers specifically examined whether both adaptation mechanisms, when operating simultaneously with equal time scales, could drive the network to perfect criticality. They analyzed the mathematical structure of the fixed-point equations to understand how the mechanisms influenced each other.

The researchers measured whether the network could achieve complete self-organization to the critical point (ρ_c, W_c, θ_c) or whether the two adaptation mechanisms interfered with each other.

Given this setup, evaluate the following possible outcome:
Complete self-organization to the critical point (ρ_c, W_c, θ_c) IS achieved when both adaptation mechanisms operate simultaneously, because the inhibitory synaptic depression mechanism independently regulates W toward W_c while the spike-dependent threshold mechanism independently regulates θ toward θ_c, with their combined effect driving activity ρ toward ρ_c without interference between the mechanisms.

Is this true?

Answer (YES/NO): NO